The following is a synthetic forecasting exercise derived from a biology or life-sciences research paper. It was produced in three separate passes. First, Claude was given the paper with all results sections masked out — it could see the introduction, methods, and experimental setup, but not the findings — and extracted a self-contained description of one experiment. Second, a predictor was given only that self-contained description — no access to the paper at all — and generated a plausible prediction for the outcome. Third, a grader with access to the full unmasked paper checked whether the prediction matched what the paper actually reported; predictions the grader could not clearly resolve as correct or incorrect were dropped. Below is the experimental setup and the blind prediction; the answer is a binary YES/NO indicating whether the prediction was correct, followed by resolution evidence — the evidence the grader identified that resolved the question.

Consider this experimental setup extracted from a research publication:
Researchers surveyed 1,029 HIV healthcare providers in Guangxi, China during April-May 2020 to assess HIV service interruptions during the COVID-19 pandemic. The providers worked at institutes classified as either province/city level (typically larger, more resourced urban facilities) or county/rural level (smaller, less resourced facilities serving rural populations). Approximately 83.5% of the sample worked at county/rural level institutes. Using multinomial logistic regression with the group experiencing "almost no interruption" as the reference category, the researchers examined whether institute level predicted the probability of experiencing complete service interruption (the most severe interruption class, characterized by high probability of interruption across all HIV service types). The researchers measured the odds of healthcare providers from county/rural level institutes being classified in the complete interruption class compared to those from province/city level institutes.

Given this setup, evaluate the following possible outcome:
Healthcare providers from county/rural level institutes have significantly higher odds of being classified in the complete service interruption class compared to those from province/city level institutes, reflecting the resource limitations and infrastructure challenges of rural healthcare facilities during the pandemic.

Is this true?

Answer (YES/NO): YES